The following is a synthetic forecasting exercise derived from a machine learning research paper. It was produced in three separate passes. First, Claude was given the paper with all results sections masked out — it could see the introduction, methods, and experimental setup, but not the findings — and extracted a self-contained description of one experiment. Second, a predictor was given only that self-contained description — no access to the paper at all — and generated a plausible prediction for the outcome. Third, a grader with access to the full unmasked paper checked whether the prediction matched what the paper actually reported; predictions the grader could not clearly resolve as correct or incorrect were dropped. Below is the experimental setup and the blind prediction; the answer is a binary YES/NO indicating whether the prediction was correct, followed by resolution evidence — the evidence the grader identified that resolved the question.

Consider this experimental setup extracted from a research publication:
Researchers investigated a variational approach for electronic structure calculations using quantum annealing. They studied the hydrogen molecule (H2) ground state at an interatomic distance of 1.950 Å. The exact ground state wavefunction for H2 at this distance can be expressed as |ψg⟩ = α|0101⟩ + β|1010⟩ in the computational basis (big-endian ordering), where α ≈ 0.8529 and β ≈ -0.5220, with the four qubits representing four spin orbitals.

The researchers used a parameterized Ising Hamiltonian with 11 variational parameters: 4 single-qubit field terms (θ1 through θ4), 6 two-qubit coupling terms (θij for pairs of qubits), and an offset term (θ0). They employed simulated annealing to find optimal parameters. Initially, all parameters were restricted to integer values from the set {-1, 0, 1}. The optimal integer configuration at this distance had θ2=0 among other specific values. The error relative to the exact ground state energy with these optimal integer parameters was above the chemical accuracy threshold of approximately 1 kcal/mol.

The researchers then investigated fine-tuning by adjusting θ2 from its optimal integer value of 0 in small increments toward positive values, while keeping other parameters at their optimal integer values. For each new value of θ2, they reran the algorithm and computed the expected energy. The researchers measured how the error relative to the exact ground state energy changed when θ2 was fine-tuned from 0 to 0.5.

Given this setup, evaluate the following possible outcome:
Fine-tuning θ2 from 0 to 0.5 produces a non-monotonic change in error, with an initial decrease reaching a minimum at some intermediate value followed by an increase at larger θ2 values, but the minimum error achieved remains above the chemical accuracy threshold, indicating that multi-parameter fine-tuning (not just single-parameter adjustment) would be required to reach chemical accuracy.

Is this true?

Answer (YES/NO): NO